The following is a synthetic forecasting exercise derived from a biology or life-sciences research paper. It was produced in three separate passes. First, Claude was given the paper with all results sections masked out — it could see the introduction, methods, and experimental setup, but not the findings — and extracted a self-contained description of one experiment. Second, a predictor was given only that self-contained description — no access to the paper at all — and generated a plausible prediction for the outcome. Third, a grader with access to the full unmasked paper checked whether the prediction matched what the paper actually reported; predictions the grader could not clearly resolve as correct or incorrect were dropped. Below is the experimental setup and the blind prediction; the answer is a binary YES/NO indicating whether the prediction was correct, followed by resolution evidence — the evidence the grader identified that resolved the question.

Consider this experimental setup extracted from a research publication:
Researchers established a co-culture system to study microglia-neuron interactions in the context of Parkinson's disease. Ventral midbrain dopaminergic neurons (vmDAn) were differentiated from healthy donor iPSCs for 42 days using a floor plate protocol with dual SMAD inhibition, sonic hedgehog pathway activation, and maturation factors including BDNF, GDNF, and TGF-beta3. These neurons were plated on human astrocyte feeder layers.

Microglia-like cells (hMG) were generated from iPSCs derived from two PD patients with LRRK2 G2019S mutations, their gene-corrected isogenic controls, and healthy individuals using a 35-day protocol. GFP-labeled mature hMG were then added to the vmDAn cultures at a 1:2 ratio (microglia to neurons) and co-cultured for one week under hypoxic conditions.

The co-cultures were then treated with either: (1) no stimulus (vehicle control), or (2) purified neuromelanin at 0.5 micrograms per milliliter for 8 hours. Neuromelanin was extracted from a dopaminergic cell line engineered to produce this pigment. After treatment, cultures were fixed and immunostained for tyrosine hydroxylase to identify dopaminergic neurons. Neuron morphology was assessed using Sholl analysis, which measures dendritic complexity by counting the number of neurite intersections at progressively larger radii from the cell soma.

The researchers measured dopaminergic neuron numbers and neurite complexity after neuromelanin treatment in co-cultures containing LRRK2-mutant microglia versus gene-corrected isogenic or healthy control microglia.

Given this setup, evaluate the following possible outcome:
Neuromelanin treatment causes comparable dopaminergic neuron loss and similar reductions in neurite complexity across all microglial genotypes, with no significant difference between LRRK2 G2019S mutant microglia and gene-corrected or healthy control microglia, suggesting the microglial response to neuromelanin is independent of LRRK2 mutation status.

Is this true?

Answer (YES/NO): NO